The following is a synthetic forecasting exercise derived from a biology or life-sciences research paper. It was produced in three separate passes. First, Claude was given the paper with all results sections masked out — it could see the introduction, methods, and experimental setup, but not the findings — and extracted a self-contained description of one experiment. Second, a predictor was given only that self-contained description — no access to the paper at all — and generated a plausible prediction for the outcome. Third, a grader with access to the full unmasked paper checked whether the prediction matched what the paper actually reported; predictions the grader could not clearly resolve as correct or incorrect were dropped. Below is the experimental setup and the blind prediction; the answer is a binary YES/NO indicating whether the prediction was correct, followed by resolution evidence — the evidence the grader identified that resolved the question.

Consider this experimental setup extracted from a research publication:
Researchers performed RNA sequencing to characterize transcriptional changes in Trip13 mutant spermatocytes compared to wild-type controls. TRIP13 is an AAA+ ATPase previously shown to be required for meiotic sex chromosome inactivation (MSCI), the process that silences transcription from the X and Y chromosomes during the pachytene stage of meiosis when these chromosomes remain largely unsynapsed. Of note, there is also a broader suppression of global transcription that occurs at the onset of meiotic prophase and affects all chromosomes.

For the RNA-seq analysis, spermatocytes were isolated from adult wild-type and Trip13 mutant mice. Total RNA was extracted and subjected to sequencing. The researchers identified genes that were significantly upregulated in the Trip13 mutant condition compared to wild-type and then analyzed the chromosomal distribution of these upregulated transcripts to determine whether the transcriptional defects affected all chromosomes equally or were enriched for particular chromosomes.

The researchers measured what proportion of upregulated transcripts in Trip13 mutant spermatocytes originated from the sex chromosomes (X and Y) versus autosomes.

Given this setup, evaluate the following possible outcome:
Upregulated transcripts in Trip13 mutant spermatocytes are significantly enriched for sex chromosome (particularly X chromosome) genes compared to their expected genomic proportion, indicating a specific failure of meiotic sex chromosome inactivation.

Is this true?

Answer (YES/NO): YES